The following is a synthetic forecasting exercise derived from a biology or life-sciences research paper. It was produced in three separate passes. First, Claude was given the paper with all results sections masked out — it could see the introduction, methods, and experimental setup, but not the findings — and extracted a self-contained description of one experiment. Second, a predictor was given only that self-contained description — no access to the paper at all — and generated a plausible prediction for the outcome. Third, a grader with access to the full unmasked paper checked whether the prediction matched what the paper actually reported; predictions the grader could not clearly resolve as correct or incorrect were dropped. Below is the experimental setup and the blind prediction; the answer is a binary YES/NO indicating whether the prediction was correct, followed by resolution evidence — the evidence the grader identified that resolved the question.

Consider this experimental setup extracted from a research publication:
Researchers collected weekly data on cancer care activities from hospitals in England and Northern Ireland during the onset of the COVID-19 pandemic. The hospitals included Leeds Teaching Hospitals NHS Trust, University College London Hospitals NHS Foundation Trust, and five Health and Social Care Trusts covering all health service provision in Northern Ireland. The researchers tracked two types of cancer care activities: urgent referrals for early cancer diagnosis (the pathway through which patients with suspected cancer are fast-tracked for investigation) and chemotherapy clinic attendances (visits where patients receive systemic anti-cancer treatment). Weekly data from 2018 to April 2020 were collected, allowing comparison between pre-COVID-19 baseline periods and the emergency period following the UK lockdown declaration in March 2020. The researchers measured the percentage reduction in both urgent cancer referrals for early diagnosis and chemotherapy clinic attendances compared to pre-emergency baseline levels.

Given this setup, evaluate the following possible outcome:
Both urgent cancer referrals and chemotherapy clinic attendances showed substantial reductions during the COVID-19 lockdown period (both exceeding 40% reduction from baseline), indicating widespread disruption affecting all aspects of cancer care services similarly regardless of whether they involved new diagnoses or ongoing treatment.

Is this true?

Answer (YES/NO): NO